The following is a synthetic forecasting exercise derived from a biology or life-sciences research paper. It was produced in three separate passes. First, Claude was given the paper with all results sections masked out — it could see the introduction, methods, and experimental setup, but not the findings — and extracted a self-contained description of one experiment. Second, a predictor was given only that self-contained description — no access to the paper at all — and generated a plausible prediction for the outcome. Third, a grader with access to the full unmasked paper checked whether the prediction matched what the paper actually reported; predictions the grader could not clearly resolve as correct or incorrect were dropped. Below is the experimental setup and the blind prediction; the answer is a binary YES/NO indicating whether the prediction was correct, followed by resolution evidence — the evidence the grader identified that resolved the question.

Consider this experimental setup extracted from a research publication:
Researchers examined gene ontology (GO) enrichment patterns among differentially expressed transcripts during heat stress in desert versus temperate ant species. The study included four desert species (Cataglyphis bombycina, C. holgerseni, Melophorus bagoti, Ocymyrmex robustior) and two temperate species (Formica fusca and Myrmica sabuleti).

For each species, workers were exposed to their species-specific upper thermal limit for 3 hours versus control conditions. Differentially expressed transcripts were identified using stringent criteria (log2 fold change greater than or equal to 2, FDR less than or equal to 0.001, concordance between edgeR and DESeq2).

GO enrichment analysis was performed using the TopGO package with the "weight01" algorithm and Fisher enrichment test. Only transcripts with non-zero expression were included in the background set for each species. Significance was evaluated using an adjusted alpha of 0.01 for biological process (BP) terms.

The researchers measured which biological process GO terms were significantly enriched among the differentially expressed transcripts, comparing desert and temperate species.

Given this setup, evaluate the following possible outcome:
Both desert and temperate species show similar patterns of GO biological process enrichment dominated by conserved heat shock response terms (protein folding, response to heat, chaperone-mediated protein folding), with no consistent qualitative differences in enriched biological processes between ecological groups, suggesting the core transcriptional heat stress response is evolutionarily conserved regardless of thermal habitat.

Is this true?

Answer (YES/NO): NO